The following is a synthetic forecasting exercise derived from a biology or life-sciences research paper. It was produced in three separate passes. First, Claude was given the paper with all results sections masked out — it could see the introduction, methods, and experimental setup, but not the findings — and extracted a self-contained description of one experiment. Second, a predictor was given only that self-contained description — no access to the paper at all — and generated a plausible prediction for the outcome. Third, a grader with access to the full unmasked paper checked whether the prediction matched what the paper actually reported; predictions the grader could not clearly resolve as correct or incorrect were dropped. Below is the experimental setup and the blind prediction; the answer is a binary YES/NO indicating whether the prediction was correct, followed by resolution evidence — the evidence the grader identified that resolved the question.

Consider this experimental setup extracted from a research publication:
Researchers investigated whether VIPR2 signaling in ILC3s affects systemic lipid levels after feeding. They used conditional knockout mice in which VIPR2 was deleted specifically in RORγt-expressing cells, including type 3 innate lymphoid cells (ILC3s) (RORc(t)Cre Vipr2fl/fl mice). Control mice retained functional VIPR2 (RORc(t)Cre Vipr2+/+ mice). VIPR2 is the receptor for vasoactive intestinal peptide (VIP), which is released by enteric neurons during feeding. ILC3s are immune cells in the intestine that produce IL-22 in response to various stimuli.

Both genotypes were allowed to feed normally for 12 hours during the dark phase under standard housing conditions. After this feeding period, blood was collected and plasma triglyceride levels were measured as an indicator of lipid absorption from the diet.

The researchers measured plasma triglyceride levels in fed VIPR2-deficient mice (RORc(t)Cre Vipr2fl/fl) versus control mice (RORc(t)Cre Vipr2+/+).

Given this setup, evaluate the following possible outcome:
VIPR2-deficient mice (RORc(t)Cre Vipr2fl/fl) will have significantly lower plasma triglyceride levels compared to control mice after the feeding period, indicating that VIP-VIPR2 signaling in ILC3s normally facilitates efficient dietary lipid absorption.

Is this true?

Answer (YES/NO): YES